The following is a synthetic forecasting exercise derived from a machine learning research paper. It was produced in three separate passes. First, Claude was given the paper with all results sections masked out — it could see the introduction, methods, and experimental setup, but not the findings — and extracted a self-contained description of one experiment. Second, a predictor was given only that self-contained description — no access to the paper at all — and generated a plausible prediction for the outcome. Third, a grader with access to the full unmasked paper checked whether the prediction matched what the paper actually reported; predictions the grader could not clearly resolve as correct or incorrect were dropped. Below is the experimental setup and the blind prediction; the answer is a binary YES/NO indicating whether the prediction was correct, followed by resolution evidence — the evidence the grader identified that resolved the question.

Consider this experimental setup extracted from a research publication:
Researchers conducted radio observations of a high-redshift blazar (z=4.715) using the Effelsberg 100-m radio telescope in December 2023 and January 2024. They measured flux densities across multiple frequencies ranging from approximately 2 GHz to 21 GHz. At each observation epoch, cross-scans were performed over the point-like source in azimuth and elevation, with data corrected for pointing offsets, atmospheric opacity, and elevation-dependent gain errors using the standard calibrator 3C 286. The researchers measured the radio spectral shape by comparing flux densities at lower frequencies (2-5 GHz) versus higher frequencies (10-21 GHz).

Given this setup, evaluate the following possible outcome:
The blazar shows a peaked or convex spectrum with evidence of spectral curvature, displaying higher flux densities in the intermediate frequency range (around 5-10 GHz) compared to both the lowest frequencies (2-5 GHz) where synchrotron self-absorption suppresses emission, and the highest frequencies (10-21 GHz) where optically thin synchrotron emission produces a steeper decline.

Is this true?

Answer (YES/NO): NO